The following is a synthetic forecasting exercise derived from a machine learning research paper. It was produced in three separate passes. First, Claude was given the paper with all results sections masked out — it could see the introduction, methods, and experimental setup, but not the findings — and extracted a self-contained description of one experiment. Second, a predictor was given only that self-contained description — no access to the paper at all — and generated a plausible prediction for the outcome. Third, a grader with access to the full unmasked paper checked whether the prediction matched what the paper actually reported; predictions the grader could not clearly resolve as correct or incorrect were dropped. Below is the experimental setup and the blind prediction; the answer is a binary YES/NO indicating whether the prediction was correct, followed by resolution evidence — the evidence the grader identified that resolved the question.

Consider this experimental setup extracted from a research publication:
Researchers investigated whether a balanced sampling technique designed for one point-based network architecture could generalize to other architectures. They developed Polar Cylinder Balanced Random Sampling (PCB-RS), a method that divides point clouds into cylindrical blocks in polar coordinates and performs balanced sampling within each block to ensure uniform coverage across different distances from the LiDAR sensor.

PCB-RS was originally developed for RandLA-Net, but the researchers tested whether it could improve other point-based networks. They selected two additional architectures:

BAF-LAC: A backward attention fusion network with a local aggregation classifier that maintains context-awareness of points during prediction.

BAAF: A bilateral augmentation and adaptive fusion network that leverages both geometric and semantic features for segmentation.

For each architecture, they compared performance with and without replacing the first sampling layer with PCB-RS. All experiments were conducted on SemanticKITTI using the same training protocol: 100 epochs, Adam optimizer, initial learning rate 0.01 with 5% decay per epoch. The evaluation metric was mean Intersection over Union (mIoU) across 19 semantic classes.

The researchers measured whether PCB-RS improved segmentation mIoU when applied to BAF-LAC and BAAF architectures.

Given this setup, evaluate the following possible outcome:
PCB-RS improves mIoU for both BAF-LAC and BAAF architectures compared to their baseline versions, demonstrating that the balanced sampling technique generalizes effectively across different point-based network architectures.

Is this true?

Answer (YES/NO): YES